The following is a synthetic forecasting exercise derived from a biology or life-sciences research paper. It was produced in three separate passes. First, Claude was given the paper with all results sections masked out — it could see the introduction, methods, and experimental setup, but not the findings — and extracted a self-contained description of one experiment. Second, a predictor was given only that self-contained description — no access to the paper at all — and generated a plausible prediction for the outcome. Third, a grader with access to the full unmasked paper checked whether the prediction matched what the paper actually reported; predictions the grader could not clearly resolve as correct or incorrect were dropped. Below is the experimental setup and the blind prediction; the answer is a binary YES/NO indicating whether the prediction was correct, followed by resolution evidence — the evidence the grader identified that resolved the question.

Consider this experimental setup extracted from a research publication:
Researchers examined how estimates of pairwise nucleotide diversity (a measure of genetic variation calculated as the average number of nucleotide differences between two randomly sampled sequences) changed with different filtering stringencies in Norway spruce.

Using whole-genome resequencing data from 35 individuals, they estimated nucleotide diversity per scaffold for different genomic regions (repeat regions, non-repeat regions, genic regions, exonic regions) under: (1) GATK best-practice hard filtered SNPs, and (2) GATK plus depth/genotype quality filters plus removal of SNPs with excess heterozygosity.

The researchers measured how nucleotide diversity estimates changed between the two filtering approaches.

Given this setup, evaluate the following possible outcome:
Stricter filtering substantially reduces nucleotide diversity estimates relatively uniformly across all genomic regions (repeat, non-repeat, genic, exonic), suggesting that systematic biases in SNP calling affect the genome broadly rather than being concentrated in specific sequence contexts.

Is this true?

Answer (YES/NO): NO